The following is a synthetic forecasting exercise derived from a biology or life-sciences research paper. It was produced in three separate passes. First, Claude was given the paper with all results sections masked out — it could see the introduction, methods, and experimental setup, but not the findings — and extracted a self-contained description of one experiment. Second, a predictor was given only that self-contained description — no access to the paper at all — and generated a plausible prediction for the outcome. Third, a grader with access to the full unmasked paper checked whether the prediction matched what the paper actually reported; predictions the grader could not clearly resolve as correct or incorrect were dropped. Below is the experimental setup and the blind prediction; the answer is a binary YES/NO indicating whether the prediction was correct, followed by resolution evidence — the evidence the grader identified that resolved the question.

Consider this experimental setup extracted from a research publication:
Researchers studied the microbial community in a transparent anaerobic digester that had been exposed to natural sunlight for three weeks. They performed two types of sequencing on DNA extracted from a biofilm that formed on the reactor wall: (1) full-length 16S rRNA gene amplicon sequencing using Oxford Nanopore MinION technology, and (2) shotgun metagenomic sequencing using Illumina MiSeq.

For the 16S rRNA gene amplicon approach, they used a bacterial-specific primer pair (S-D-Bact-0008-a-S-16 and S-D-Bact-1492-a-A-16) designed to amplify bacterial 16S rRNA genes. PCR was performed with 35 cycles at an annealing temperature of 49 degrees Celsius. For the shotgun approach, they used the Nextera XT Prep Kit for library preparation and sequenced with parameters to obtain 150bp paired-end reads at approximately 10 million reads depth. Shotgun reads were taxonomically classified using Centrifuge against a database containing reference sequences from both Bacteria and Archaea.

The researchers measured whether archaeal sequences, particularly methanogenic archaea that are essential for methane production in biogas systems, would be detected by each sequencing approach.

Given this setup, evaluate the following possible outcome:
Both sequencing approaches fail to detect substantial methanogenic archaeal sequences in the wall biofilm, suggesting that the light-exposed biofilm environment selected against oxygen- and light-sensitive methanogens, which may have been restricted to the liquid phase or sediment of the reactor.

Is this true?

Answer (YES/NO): NO